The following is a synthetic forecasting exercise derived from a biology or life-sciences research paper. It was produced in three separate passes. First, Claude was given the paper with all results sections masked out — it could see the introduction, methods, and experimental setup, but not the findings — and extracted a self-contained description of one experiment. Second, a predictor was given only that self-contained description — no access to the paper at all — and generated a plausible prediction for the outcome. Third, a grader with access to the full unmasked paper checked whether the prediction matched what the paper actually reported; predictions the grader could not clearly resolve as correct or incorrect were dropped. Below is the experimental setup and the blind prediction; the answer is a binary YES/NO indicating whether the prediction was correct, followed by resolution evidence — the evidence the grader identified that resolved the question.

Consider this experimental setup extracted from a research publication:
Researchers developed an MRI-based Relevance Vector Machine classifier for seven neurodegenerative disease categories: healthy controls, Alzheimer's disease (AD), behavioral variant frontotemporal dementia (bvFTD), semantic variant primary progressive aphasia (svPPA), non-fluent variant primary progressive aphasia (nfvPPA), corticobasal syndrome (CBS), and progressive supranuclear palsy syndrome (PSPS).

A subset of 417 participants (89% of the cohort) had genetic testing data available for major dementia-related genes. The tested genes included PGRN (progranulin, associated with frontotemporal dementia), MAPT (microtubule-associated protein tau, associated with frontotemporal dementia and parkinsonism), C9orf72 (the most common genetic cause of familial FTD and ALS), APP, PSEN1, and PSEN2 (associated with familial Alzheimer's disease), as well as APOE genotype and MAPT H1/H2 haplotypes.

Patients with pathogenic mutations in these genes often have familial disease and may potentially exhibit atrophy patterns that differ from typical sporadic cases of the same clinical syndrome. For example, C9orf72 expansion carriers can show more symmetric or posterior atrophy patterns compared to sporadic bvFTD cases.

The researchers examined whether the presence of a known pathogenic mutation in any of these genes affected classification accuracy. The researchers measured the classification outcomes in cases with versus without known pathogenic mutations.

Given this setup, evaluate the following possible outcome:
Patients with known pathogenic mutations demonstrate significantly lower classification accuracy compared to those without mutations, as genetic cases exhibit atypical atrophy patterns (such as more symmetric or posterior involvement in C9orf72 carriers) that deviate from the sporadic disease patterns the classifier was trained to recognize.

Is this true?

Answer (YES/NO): YES